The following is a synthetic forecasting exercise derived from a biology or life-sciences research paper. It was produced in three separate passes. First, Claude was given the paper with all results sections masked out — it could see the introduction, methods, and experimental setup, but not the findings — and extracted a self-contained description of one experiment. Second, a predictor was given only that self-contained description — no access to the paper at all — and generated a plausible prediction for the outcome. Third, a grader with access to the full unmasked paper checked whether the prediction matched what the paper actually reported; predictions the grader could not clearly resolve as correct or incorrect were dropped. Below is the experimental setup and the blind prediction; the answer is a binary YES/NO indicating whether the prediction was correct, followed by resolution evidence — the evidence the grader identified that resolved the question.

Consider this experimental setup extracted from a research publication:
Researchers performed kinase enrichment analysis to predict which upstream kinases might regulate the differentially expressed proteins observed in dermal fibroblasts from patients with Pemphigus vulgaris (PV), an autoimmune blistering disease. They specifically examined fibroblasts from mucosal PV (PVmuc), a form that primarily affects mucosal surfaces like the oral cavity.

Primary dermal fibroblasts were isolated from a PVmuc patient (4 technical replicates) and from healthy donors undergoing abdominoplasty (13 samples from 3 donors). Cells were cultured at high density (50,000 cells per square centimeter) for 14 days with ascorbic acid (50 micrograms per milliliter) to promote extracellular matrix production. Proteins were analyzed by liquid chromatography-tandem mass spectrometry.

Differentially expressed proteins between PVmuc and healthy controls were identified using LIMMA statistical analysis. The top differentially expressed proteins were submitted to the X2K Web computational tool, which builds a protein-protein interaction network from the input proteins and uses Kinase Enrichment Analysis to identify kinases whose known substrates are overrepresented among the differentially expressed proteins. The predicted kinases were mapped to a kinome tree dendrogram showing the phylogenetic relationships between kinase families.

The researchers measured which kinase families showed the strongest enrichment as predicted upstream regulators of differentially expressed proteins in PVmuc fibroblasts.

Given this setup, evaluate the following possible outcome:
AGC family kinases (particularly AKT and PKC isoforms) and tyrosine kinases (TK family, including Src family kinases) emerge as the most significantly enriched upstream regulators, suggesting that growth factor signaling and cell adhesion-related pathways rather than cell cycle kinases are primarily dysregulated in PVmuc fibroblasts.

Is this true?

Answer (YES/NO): NO